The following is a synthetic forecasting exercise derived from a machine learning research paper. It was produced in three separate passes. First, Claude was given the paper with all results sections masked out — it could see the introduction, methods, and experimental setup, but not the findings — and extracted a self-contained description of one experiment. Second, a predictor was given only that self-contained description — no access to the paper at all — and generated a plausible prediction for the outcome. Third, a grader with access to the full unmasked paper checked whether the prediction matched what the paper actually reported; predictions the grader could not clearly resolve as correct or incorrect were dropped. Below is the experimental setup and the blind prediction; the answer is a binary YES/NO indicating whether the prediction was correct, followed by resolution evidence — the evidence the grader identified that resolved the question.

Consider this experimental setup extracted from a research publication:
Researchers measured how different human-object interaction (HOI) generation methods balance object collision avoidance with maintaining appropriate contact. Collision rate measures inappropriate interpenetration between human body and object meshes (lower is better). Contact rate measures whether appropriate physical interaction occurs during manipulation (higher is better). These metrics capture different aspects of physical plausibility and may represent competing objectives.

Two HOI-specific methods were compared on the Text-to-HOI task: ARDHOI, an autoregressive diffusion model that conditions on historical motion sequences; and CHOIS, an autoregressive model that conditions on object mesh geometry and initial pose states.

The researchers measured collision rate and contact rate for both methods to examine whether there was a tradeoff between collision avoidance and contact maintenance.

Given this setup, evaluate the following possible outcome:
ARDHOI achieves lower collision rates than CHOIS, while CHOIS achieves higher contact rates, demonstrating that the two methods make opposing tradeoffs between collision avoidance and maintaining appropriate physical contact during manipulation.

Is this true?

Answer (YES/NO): NO